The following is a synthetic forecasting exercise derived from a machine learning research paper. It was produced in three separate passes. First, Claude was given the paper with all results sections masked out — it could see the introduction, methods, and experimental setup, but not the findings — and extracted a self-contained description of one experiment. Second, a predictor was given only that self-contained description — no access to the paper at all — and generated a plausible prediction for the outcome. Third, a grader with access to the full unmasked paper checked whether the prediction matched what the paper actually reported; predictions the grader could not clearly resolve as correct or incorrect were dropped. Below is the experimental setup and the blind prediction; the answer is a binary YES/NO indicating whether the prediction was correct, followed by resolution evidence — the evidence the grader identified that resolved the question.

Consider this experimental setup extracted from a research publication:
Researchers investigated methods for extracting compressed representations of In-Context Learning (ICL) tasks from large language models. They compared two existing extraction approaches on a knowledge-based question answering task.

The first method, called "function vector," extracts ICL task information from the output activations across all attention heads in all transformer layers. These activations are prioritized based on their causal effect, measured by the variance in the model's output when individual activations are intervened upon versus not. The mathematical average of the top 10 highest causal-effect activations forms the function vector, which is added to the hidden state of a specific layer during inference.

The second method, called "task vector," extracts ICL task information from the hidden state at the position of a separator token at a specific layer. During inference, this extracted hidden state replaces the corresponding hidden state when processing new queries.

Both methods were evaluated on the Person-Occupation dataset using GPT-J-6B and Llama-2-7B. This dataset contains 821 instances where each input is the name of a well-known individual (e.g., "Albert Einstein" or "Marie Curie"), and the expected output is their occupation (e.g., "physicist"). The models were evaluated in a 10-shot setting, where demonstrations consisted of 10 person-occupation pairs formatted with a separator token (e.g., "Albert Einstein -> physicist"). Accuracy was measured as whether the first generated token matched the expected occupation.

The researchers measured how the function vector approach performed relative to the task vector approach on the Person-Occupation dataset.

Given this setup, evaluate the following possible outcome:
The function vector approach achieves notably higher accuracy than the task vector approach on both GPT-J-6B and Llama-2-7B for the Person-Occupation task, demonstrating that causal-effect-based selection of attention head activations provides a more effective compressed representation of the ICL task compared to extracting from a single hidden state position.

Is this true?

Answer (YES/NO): NO